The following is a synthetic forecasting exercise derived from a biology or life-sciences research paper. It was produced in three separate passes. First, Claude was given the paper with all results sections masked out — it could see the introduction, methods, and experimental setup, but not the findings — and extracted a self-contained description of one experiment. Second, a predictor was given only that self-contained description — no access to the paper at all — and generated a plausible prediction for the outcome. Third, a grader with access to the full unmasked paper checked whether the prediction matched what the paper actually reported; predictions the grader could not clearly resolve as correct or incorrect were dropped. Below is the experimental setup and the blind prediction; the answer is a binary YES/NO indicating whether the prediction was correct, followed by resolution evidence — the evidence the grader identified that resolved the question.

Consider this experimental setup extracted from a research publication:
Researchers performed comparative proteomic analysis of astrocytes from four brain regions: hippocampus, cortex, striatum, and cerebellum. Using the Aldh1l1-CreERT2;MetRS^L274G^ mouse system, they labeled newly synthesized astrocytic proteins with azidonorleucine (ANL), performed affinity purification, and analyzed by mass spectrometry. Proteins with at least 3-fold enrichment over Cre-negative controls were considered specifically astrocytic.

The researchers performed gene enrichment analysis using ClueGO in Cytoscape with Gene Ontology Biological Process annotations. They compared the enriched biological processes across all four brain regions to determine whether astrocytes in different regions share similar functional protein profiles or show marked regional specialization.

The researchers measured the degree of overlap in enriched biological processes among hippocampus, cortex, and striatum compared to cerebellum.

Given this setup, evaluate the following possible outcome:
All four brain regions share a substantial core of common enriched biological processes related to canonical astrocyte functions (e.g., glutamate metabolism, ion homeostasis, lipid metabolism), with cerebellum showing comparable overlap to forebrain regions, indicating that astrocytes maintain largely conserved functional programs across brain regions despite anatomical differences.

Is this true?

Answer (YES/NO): NO